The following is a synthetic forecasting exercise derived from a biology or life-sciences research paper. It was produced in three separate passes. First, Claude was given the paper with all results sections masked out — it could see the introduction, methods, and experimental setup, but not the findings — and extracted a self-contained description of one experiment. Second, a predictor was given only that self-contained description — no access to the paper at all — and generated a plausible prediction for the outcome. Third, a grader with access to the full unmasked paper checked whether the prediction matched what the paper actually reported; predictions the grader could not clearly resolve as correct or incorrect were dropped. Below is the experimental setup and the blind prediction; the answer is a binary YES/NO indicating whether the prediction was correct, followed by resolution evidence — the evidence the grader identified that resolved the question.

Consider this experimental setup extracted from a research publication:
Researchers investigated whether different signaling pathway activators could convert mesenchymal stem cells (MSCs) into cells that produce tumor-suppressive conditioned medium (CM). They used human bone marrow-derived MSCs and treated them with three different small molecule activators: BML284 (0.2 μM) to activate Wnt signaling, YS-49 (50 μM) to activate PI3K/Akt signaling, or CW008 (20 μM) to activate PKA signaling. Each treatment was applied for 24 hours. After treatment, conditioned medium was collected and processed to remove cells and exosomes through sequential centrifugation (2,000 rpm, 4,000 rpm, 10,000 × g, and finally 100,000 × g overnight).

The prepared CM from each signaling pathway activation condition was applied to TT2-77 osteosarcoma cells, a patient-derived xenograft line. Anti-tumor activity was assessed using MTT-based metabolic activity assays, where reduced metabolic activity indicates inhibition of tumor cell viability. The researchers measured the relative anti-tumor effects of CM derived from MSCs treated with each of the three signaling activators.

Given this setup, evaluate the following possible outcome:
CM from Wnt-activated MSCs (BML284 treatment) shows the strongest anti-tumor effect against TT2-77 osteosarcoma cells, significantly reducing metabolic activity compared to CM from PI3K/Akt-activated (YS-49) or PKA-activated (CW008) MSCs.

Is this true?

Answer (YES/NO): NO